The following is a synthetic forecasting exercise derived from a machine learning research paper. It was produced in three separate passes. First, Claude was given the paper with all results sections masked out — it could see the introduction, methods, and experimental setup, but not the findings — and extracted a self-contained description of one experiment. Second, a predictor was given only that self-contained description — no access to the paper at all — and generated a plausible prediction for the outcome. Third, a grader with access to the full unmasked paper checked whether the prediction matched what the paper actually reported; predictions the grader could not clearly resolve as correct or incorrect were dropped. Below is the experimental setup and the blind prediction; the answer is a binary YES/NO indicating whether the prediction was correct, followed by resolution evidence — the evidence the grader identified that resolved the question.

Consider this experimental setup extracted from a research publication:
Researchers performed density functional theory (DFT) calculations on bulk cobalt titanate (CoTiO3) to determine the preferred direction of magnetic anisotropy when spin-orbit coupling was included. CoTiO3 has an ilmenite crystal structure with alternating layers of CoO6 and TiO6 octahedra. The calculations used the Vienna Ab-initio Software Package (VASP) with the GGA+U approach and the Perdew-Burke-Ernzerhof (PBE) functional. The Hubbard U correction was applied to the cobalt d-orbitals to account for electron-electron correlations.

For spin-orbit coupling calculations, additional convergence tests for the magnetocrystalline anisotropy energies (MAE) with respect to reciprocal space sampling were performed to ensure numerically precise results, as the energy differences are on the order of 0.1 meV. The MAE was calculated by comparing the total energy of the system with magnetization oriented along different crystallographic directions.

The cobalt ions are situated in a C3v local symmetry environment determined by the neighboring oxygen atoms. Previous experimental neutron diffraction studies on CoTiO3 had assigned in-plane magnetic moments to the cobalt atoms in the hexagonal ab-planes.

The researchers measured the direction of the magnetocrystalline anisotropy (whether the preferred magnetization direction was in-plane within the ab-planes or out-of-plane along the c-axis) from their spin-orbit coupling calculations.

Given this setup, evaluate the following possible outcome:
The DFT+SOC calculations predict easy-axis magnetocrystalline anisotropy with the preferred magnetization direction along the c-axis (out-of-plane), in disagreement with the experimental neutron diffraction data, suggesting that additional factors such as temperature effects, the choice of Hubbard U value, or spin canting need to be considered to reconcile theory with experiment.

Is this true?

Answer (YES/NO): YES